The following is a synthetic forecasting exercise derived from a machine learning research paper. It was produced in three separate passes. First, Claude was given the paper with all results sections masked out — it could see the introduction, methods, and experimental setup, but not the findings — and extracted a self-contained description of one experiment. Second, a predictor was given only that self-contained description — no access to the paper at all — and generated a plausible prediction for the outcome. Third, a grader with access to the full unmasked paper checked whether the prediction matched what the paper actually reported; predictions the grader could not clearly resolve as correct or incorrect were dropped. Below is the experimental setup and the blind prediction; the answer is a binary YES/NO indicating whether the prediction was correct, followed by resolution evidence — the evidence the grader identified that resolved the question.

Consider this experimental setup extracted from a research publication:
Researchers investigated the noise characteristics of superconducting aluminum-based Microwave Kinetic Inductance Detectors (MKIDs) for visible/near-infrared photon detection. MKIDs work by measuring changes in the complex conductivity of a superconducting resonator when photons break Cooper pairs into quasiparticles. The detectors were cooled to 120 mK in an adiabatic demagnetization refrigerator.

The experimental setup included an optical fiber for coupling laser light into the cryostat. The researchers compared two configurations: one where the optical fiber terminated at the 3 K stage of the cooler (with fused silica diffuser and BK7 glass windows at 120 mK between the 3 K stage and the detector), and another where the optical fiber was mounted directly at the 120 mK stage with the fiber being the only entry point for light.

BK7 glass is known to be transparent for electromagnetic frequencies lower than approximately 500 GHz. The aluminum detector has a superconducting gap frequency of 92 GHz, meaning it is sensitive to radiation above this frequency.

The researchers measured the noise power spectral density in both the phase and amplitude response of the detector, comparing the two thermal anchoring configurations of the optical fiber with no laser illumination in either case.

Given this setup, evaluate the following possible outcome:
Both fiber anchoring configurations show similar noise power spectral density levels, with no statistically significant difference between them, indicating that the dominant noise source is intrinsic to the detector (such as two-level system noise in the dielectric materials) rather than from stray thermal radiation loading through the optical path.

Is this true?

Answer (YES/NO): NO